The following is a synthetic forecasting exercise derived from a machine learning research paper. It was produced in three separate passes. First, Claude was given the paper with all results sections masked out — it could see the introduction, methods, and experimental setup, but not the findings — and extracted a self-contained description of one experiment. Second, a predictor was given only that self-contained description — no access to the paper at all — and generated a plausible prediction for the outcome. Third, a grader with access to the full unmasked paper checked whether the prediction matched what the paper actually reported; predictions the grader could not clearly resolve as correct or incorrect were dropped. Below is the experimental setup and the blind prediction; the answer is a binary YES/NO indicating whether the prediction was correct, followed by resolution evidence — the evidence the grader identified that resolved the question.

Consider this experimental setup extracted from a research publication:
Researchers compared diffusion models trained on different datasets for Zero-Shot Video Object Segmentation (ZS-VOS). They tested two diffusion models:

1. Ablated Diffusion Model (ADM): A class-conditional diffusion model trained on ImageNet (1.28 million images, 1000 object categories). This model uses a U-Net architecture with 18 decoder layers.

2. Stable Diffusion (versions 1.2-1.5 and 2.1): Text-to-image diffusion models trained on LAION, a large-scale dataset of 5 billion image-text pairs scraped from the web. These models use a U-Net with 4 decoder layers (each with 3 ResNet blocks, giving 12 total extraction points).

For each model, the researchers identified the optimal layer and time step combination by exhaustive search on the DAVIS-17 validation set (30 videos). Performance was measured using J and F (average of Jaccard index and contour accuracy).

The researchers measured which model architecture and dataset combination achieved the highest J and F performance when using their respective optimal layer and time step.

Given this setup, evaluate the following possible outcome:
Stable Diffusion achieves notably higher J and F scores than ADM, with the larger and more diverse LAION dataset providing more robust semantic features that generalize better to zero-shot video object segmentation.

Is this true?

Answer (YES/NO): NO